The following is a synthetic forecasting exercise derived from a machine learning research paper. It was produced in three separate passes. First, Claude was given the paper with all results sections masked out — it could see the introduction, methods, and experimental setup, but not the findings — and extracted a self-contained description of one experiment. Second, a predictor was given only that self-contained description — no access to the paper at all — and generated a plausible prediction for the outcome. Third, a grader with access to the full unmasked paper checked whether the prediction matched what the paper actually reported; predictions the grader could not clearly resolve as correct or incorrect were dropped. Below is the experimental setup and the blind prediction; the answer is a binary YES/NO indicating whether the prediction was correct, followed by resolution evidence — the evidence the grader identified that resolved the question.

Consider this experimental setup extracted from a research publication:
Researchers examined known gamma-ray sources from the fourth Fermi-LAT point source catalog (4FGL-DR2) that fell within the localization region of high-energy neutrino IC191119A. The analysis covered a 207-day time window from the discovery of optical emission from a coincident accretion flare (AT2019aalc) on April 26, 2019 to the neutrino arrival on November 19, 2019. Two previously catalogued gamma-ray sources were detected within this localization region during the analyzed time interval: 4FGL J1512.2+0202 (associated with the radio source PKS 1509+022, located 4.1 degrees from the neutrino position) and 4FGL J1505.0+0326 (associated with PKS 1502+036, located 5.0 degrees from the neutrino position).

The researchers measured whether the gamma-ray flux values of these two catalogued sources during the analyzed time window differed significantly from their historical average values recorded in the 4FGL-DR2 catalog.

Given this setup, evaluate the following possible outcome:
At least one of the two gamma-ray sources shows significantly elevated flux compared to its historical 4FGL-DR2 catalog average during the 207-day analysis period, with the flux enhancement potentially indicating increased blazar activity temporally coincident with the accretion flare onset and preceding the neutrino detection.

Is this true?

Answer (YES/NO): NO